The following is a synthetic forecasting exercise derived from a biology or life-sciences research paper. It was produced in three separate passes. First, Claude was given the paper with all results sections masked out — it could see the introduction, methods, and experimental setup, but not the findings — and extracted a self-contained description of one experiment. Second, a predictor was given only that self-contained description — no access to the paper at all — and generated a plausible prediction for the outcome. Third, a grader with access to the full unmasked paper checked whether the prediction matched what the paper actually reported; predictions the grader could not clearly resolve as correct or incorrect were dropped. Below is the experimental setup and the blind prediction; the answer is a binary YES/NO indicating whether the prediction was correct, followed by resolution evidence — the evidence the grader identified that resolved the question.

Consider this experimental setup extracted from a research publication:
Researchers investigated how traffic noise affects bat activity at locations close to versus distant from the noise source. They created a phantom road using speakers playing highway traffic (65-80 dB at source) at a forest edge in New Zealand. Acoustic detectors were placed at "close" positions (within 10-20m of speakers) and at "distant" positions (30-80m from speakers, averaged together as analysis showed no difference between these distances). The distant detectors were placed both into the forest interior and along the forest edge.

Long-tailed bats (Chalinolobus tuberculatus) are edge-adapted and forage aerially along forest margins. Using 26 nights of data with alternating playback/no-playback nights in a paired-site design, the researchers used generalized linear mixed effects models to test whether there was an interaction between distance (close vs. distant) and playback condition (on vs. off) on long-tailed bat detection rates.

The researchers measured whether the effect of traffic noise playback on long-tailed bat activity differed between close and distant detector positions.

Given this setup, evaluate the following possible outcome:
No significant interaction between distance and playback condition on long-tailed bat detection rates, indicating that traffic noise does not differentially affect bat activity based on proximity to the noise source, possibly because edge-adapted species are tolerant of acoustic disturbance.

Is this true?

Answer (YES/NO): NO